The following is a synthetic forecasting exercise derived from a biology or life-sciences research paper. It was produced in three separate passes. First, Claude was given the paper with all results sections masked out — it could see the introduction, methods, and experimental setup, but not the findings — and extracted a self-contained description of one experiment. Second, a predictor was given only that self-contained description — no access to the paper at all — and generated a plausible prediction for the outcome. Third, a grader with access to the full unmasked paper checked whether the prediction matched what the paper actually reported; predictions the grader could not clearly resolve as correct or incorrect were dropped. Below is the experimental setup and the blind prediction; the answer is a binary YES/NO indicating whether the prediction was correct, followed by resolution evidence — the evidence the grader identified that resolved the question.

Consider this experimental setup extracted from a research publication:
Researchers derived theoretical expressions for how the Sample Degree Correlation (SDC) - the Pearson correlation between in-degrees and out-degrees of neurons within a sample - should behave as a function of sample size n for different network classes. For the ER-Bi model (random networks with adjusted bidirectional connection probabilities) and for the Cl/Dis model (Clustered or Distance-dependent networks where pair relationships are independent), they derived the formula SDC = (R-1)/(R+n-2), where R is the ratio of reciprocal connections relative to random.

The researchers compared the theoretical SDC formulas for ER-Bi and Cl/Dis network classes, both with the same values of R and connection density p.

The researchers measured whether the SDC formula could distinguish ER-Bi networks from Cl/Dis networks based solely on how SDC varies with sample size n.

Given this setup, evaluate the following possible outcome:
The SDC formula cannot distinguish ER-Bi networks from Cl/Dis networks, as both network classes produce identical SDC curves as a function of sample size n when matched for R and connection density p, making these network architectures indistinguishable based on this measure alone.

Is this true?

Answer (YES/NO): YES